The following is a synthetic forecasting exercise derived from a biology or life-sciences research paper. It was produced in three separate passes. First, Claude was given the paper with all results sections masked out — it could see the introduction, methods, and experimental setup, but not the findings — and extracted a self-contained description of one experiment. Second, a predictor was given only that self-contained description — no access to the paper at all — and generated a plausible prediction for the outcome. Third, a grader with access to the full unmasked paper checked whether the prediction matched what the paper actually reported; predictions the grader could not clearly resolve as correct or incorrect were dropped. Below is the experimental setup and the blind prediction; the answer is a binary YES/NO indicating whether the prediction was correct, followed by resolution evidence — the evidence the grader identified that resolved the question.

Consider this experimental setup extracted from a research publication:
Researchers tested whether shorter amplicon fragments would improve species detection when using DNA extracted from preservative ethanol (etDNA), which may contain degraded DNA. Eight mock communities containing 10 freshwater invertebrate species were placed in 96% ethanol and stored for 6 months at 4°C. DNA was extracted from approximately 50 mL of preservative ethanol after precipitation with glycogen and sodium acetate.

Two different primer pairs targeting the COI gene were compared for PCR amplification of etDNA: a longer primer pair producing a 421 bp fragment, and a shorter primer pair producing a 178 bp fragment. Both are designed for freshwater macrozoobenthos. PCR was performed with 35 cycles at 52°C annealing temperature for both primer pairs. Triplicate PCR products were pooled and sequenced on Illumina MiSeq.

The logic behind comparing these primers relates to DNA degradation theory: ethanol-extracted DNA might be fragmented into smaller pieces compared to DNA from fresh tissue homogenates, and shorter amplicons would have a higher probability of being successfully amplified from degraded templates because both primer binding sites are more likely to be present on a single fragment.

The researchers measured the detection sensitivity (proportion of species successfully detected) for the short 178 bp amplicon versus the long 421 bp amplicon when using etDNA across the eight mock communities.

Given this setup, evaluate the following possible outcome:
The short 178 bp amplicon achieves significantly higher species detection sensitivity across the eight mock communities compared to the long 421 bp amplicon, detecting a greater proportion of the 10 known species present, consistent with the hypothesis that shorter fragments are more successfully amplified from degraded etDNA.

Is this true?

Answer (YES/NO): NO